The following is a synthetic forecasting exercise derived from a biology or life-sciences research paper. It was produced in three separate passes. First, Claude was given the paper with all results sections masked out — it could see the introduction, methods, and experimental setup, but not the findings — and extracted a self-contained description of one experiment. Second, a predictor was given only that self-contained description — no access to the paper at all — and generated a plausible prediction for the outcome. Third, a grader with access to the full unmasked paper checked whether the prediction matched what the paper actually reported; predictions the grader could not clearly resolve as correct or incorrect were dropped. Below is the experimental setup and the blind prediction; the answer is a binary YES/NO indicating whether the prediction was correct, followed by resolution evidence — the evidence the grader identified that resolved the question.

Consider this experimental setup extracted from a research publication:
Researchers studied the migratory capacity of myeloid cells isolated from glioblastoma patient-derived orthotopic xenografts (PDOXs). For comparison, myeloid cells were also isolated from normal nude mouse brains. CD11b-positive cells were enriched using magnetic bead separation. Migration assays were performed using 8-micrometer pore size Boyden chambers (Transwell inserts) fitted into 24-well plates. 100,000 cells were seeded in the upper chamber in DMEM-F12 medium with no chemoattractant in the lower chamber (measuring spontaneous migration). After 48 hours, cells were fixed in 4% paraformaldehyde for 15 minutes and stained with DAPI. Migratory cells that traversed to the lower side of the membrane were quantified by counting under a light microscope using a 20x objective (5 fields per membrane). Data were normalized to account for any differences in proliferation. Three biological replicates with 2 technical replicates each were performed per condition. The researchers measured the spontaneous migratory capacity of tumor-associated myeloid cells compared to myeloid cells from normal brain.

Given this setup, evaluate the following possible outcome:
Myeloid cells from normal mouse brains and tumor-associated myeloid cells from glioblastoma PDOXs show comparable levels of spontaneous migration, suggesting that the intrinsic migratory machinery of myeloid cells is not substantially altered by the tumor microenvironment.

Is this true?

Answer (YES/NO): NO